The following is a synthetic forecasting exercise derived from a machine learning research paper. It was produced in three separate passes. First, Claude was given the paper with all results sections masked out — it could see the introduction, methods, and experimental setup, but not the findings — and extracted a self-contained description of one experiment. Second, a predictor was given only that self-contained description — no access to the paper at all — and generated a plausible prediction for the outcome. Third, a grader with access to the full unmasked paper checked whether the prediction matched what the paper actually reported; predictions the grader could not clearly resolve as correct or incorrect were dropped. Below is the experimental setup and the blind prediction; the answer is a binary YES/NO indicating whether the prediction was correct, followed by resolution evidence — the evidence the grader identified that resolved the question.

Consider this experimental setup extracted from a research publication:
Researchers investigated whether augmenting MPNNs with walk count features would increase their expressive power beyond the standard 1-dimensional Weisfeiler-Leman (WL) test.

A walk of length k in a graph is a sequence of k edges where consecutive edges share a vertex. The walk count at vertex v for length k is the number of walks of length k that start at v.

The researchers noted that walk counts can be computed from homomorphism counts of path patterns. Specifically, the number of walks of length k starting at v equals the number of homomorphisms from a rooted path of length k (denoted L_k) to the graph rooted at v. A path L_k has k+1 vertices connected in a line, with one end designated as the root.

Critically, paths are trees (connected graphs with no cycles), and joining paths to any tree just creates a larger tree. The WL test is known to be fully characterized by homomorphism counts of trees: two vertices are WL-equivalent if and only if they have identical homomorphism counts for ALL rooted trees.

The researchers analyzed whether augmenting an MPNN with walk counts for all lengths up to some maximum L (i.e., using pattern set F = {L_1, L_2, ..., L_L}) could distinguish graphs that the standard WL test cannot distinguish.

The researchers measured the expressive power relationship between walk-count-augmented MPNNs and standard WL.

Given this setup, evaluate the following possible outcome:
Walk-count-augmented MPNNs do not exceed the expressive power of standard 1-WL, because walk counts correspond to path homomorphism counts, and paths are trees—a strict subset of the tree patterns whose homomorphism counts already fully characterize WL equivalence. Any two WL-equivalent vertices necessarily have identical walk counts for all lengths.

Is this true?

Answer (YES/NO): YES